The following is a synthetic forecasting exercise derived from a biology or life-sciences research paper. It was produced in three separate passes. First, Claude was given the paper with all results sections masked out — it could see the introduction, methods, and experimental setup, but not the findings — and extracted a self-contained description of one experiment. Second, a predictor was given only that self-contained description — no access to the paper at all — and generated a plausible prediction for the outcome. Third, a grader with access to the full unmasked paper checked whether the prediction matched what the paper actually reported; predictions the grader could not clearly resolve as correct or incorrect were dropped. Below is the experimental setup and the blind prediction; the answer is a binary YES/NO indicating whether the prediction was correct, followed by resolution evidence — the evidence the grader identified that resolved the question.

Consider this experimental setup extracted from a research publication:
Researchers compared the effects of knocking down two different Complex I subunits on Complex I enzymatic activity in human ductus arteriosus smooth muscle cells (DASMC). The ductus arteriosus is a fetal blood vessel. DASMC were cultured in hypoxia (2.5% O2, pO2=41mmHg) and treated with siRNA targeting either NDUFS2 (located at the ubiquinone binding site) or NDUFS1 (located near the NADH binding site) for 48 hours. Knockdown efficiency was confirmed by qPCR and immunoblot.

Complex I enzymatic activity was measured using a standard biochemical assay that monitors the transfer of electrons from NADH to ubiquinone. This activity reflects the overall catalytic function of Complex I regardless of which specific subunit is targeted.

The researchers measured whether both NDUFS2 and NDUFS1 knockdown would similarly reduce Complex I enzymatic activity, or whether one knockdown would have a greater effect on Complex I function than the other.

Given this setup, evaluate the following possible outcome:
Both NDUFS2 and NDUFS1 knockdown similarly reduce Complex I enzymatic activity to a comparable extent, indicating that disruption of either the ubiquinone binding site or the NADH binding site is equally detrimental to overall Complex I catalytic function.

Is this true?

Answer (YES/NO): NO